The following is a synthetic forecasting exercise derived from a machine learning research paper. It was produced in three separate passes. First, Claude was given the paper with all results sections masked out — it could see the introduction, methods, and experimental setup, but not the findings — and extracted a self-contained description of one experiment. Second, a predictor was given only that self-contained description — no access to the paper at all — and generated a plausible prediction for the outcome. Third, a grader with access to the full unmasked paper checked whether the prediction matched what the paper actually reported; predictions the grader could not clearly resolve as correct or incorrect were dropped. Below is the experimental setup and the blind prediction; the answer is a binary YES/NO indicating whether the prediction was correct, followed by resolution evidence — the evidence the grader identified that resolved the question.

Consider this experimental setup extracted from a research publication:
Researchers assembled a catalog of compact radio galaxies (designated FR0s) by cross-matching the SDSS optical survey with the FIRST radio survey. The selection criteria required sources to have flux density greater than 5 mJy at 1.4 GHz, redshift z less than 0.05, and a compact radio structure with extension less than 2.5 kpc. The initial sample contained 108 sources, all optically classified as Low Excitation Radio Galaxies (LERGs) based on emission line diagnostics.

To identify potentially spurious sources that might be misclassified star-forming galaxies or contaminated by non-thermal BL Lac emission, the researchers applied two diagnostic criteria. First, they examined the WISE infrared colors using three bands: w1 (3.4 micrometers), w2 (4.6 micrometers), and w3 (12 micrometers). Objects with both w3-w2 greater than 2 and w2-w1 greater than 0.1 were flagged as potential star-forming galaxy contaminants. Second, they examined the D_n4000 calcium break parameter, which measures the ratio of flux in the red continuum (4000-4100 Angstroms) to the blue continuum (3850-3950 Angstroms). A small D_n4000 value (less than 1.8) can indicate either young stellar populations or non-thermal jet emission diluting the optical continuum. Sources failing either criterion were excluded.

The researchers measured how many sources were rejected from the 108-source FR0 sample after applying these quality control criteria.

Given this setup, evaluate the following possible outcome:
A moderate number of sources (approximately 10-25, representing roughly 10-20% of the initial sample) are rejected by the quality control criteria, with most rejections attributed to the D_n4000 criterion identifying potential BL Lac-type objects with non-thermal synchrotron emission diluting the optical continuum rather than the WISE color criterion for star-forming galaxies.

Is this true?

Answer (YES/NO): NO